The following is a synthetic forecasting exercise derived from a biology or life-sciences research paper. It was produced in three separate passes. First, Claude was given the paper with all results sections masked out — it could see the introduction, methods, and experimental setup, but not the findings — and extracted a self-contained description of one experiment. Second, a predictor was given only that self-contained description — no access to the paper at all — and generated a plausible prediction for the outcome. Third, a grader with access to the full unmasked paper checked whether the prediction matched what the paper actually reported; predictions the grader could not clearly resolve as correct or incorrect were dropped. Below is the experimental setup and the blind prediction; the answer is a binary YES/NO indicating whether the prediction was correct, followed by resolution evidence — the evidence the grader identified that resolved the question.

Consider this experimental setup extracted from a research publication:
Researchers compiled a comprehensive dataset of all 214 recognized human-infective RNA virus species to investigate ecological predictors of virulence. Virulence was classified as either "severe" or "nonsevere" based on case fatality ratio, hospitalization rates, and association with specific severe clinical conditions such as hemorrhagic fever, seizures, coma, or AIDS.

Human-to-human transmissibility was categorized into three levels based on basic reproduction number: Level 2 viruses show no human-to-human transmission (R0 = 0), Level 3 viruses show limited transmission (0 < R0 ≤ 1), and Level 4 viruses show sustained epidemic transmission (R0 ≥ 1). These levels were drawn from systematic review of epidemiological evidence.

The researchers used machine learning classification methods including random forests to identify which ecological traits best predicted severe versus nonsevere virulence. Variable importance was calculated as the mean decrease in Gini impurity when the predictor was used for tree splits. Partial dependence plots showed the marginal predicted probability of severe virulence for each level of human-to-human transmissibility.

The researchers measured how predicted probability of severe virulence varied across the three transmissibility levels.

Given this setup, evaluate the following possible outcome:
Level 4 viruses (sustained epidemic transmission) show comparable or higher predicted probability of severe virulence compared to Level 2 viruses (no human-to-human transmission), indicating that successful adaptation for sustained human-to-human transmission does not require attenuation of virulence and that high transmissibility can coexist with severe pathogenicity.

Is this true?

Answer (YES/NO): NO